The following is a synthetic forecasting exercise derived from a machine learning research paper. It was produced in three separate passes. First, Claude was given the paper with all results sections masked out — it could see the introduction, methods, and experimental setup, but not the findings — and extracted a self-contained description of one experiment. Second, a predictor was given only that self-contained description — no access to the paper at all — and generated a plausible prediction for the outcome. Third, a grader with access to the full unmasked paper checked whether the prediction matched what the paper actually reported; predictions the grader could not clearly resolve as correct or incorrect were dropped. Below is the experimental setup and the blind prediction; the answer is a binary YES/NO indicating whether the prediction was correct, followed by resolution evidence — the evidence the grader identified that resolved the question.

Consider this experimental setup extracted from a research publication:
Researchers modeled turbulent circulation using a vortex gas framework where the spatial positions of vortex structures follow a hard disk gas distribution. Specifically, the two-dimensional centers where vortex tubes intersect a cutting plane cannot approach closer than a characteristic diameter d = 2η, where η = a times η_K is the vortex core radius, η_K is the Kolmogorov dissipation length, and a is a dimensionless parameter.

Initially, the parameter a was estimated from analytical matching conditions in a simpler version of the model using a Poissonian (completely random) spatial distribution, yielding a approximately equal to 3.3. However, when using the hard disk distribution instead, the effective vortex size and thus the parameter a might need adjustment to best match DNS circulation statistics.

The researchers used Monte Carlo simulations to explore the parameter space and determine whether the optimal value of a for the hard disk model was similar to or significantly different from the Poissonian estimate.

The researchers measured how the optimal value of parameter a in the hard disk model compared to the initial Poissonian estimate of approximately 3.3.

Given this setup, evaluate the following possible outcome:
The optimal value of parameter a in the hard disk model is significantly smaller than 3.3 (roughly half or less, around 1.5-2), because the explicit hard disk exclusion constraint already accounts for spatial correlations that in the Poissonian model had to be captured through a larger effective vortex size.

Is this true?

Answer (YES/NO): NO